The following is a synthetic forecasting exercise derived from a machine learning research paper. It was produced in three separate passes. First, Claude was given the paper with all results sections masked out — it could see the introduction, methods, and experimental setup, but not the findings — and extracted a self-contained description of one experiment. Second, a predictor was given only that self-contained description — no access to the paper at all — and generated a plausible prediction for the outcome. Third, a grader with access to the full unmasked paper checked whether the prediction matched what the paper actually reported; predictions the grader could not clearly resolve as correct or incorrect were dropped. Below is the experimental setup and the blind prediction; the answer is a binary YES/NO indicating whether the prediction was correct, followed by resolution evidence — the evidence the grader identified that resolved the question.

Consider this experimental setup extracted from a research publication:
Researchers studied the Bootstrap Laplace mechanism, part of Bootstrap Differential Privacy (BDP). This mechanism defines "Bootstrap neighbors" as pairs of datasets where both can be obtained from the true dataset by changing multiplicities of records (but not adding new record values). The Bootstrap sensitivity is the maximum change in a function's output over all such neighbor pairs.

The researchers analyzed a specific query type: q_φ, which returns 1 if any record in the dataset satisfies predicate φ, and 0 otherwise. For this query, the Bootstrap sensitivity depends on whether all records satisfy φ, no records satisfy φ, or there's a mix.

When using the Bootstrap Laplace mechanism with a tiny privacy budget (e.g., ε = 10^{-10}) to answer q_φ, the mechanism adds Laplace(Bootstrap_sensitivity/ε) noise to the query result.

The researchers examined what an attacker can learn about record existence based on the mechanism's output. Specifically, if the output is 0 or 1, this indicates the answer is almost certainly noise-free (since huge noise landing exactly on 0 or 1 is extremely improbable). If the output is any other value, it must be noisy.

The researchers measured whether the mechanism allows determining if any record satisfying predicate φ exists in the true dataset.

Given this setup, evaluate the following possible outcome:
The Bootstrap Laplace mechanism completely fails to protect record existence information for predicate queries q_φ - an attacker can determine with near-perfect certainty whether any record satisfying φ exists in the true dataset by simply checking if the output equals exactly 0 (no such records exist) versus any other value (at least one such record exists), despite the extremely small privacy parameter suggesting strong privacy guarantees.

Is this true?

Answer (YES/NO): YES